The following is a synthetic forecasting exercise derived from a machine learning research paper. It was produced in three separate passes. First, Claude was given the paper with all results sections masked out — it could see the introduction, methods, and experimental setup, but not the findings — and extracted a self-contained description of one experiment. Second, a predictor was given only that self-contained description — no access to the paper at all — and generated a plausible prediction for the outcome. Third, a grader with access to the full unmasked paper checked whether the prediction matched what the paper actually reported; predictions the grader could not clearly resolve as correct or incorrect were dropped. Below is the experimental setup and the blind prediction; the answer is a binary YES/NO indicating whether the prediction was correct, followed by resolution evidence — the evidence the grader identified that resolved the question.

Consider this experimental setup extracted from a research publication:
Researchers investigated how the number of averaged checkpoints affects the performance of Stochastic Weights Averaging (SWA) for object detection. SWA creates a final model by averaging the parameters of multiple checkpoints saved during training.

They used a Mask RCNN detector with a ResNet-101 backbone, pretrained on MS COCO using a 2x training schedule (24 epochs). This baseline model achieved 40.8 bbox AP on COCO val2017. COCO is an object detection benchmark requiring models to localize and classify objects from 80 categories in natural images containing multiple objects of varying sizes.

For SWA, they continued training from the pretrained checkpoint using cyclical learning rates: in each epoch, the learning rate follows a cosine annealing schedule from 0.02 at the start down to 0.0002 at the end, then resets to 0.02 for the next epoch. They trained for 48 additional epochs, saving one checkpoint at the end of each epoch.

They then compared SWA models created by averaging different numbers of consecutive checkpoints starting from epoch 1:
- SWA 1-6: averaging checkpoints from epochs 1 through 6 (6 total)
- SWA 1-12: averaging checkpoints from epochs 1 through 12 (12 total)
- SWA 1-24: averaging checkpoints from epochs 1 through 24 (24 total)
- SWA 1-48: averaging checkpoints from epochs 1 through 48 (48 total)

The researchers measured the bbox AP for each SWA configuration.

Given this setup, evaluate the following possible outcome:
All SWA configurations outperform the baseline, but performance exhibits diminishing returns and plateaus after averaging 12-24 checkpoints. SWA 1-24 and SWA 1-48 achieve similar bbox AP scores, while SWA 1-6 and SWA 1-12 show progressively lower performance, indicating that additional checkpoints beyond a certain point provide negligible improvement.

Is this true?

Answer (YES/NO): NO